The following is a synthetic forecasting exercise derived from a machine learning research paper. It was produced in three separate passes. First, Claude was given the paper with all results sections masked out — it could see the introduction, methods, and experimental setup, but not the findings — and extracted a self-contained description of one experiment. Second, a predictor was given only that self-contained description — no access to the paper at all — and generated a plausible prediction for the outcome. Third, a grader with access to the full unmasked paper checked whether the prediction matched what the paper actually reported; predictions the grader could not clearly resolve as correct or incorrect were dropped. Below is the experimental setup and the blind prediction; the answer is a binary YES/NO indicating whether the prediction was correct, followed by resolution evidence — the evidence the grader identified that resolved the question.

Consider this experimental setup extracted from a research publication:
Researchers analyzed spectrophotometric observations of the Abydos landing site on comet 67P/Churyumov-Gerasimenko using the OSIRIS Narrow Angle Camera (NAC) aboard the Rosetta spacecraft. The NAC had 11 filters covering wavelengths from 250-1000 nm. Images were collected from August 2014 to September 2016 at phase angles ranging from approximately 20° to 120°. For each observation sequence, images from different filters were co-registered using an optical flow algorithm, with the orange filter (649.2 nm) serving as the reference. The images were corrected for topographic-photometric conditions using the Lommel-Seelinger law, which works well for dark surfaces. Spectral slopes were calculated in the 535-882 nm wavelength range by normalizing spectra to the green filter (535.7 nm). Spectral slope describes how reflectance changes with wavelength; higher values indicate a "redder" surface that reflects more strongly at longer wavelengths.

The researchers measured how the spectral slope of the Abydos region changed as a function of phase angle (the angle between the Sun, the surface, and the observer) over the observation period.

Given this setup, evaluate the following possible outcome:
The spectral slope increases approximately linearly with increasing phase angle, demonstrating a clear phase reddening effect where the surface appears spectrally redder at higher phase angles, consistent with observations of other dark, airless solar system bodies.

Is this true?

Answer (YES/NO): YES